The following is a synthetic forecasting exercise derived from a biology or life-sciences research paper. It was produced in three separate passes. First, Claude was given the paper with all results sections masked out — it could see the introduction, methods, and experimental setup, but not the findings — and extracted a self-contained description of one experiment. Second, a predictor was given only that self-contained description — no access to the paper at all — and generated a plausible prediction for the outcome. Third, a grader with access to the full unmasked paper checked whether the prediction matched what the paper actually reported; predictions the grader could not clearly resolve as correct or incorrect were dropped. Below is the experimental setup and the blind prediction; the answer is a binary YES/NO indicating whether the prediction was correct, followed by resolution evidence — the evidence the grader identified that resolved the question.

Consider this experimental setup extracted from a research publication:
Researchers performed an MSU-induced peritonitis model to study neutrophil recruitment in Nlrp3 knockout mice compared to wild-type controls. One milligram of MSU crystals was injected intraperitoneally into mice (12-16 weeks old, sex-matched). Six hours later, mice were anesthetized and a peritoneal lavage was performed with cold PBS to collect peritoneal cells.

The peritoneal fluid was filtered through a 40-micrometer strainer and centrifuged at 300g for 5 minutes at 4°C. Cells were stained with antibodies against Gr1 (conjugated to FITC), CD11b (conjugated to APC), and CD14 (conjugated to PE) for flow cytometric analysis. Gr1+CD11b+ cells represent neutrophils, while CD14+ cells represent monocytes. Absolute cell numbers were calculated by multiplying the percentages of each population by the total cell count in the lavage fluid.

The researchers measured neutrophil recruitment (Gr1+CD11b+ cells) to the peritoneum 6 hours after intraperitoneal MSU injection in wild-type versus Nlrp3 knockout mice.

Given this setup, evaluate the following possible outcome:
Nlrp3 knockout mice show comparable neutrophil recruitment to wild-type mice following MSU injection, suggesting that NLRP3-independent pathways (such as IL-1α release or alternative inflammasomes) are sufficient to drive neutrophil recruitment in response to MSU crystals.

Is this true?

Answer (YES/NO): YES